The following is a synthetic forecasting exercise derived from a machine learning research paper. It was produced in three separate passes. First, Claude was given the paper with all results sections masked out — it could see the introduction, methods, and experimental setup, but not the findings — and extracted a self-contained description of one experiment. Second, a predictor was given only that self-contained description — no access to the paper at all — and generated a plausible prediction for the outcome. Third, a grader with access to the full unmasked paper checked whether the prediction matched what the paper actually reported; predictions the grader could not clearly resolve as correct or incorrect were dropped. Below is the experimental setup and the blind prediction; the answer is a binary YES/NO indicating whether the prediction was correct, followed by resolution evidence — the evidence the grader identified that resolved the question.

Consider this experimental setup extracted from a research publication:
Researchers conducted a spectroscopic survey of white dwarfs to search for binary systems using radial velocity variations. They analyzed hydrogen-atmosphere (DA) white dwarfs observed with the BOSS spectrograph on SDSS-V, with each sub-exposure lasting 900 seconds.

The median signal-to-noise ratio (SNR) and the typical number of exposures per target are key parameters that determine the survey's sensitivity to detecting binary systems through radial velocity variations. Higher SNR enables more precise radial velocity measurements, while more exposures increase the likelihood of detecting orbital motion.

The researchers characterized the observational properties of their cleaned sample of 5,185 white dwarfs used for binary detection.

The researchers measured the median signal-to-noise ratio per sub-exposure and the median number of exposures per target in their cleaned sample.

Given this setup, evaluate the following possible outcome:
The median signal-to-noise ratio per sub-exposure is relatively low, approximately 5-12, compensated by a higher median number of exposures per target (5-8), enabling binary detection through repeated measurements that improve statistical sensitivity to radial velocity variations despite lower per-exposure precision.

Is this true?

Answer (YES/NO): NO